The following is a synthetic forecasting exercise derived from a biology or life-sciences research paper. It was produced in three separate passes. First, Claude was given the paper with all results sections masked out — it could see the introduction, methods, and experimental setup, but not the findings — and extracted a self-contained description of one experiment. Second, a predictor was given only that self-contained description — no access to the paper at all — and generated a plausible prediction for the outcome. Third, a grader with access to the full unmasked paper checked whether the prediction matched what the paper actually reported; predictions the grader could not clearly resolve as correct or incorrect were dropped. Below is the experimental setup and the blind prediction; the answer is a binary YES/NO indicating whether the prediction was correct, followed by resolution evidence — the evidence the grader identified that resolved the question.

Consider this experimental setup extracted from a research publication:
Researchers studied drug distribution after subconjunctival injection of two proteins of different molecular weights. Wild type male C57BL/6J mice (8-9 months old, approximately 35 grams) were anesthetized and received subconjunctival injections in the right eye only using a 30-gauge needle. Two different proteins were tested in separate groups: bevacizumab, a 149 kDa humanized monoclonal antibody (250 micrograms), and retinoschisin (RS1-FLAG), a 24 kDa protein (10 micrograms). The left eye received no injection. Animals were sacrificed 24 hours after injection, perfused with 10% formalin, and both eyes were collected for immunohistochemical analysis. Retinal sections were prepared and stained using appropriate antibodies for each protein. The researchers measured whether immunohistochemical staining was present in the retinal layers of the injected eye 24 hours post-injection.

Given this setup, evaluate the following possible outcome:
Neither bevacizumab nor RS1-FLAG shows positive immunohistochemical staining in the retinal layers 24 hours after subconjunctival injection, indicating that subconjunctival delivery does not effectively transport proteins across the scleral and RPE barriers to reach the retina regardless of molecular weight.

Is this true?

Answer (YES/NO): NO